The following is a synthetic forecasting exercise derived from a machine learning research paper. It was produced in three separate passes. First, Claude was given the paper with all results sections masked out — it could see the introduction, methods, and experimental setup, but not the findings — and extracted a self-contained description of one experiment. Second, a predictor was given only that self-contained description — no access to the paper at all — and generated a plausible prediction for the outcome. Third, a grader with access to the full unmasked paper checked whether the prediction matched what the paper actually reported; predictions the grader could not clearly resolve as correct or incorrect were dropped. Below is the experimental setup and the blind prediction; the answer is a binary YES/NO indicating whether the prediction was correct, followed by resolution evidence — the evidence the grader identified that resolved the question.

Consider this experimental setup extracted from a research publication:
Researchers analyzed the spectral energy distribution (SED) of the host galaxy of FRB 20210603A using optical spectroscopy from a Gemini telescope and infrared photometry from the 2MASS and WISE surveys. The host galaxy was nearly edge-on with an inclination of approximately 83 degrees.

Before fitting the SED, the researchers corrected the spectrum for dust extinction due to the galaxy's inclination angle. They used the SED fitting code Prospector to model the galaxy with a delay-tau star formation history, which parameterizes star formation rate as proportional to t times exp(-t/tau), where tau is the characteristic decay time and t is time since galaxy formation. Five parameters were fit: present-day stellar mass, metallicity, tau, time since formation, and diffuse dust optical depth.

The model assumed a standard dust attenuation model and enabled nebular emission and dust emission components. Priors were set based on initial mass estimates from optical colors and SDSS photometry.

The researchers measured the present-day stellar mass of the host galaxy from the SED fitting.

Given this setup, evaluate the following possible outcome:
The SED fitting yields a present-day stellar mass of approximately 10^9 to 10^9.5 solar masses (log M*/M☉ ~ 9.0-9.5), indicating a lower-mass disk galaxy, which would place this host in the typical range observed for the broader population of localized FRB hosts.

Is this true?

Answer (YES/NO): NO